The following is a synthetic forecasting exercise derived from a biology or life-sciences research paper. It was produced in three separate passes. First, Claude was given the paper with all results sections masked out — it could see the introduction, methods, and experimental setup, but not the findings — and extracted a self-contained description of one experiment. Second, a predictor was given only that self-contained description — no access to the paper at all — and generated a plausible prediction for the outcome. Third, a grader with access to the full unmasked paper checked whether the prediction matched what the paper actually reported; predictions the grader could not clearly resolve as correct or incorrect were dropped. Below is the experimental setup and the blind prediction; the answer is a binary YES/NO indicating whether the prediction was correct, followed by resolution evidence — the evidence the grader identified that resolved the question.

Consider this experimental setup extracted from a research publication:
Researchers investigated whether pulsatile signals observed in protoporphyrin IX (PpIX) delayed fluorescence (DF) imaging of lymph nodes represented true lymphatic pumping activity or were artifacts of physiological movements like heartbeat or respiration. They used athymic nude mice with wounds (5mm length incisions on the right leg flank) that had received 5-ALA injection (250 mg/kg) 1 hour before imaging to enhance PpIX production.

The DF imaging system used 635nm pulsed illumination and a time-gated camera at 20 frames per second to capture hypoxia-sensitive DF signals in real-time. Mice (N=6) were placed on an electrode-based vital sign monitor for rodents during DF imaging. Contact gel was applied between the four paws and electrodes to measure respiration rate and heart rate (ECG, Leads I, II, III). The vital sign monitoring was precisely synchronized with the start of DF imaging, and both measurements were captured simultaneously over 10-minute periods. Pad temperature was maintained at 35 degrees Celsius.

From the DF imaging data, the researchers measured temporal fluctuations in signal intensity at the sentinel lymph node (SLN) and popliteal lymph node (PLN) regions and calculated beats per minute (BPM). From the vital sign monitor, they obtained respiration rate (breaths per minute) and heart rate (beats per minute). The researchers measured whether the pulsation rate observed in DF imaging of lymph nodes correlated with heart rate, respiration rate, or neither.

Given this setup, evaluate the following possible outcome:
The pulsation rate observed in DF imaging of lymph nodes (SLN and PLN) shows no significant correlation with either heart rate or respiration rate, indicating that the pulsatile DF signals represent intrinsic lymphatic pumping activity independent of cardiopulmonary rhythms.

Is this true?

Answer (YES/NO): YES